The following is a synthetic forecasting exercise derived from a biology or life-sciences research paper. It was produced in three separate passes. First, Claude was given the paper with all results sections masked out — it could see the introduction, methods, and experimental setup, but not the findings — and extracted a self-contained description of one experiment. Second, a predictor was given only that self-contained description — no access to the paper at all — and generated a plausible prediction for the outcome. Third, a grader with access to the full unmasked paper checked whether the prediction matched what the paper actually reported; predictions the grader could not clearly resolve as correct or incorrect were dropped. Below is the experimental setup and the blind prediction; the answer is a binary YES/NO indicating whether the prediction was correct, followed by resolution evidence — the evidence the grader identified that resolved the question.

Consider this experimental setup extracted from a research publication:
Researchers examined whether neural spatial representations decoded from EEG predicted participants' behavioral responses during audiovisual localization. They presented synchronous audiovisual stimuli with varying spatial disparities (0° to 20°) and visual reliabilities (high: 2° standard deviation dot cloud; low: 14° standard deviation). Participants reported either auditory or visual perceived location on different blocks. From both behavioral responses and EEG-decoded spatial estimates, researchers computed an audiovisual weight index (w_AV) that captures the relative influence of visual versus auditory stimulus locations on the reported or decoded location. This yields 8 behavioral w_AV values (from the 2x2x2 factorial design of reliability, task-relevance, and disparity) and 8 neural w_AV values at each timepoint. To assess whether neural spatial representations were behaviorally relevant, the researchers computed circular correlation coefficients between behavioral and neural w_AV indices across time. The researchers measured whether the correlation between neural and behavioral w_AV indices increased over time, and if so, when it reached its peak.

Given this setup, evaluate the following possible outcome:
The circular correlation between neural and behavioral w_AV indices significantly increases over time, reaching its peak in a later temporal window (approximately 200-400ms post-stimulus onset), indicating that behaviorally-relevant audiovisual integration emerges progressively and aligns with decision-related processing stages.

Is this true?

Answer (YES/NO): YES